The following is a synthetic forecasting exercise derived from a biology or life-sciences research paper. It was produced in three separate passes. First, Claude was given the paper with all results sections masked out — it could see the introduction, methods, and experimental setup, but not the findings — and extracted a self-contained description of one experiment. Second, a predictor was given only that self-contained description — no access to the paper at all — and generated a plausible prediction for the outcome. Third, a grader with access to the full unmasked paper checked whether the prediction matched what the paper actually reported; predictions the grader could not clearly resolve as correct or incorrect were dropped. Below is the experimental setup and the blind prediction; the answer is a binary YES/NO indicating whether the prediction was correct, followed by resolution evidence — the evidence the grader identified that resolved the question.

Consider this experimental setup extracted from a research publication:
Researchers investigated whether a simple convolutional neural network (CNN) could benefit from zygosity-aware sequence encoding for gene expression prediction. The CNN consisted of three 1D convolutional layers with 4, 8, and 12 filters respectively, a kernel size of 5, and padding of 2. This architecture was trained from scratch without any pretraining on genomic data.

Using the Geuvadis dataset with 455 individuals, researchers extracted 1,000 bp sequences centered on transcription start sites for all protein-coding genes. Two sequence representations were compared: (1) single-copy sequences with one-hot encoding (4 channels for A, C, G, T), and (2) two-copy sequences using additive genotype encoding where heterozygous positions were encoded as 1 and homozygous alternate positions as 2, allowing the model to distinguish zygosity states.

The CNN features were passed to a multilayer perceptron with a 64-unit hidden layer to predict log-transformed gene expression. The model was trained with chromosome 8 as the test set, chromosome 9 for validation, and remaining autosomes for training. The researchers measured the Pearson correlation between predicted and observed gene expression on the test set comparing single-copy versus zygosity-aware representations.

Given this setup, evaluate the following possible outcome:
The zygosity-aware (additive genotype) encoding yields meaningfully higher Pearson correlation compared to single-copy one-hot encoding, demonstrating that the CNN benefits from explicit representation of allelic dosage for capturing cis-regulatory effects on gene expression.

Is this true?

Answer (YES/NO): YES